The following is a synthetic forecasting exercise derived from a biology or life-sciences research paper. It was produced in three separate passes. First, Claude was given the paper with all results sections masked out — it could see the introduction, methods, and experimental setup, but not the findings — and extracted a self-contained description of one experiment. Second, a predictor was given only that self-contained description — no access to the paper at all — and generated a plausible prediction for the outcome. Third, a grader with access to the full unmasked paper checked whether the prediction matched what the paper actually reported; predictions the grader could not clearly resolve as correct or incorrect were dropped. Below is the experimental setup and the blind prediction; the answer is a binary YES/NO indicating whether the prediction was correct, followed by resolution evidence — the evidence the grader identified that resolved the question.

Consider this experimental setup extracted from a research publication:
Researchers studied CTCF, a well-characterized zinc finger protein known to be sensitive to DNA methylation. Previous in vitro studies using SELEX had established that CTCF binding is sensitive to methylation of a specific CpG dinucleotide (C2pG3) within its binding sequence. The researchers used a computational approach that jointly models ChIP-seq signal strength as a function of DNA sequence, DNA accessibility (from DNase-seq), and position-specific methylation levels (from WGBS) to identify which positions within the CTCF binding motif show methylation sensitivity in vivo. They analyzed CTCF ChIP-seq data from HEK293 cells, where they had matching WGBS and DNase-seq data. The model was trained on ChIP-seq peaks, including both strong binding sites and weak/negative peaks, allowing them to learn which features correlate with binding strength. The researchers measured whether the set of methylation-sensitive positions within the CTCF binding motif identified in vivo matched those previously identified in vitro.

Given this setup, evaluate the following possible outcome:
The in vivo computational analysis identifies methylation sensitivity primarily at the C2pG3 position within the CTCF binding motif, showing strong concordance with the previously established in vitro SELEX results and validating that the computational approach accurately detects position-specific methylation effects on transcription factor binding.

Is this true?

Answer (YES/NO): NO